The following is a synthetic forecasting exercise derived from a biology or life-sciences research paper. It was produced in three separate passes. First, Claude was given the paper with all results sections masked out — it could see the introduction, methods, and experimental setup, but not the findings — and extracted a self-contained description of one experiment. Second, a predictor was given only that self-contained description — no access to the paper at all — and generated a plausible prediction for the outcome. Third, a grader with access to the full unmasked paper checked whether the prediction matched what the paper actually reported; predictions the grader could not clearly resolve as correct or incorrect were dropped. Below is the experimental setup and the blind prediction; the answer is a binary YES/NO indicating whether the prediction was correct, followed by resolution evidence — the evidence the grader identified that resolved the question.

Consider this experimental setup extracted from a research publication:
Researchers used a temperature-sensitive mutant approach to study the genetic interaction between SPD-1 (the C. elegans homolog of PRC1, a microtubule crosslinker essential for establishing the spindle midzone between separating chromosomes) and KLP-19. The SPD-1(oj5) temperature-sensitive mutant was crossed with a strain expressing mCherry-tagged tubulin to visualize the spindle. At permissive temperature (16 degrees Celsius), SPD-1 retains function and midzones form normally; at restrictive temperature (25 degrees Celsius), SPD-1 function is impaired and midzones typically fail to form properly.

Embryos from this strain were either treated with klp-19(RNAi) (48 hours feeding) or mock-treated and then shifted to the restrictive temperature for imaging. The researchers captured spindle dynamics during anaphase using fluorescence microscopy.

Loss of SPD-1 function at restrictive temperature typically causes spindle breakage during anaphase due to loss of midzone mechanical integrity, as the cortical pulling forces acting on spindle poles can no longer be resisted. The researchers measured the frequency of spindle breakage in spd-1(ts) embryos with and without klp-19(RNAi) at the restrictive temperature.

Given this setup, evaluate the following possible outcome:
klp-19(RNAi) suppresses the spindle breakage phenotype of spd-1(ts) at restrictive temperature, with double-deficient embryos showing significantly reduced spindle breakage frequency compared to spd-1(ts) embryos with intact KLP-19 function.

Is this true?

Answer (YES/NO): YES